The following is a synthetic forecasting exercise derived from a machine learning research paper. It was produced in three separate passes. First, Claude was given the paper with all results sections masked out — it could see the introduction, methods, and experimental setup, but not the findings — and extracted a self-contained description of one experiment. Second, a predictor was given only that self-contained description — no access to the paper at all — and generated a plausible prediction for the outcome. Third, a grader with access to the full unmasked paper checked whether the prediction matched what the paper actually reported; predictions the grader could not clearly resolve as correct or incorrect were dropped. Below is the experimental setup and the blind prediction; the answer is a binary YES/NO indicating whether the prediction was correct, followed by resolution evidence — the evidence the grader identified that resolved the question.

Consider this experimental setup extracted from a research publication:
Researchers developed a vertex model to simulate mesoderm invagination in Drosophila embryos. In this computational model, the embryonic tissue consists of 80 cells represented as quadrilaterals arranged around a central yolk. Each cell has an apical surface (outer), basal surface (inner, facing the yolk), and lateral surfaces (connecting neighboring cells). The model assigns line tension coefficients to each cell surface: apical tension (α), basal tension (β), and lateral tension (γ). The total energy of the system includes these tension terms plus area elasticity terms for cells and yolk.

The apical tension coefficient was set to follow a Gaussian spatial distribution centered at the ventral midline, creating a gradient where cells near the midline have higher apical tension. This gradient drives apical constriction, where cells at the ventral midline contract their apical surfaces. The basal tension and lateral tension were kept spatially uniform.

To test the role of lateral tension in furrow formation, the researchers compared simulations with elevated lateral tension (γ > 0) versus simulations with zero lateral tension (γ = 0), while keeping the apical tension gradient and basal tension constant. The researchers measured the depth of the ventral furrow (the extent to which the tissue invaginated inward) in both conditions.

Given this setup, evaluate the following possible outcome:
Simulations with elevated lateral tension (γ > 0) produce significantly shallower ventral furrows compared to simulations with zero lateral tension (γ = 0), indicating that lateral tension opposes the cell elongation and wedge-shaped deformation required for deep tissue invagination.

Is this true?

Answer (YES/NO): NO